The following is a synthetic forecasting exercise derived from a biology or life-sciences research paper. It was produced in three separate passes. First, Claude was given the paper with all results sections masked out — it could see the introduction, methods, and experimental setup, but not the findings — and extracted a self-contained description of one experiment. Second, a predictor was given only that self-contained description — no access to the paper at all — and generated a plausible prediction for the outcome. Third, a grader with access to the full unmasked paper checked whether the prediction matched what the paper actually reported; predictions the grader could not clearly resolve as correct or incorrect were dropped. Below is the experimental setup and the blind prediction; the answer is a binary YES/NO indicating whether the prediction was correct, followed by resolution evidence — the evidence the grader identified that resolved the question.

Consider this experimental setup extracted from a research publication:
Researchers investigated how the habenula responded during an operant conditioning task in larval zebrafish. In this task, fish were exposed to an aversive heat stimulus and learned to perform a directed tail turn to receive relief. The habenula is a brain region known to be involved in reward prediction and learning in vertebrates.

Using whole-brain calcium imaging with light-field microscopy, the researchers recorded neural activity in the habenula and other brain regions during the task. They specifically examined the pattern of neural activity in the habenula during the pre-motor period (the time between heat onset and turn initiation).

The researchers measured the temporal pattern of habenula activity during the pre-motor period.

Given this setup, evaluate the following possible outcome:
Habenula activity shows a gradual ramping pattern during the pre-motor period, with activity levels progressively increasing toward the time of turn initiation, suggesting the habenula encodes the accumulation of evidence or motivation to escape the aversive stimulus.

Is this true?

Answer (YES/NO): YES